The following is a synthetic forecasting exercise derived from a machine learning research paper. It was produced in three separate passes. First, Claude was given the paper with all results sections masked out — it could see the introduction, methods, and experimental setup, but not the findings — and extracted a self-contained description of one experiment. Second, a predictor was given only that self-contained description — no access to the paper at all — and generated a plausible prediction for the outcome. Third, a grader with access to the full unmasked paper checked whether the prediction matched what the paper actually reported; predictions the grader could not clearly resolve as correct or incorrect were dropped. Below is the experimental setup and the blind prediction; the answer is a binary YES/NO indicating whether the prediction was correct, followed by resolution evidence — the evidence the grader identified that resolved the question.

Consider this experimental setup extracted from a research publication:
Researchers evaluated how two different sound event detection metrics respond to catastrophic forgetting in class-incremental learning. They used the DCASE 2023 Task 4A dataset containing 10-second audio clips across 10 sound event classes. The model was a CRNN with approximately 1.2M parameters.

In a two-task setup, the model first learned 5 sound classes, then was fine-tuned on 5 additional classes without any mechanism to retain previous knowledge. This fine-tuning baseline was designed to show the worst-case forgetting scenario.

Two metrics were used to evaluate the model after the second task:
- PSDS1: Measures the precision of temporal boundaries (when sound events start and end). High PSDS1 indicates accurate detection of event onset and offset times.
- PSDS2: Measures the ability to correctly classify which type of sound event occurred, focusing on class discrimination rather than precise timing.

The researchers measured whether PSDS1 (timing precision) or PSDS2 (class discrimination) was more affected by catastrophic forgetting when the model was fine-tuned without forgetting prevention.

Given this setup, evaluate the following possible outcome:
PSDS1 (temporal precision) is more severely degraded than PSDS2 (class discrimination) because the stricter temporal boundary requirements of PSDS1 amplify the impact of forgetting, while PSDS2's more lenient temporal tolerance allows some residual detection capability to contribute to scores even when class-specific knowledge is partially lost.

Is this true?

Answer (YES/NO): YES